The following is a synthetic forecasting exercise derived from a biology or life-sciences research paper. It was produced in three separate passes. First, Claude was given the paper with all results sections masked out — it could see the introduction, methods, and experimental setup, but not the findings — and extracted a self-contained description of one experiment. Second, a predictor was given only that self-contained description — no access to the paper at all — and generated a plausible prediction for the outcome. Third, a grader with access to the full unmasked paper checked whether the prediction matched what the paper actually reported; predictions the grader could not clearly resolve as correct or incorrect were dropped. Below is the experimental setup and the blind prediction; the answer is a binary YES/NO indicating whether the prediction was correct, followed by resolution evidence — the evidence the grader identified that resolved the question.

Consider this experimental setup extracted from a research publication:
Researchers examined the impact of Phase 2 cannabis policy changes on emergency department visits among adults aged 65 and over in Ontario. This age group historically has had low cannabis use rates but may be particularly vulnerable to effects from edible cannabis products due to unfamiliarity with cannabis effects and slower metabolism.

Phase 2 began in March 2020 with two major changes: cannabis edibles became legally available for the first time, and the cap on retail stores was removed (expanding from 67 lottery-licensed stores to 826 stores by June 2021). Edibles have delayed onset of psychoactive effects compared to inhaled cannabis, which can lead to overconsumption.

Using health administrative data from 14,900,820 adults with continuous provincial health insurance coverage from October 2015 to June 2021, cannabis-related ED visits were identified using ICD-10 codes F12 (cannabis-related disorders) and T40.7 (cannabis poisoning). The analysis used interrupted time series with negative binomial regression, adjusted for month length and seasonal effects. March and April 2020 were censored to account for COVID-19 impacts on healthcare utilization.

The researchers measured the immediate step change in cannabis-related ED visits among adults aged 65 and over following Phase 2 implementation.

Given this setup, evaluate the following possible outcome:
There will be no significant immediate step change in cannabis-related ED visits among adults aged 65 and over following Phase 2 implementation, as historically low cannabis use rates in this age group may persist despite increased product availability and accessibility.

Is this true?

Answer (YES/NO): YES